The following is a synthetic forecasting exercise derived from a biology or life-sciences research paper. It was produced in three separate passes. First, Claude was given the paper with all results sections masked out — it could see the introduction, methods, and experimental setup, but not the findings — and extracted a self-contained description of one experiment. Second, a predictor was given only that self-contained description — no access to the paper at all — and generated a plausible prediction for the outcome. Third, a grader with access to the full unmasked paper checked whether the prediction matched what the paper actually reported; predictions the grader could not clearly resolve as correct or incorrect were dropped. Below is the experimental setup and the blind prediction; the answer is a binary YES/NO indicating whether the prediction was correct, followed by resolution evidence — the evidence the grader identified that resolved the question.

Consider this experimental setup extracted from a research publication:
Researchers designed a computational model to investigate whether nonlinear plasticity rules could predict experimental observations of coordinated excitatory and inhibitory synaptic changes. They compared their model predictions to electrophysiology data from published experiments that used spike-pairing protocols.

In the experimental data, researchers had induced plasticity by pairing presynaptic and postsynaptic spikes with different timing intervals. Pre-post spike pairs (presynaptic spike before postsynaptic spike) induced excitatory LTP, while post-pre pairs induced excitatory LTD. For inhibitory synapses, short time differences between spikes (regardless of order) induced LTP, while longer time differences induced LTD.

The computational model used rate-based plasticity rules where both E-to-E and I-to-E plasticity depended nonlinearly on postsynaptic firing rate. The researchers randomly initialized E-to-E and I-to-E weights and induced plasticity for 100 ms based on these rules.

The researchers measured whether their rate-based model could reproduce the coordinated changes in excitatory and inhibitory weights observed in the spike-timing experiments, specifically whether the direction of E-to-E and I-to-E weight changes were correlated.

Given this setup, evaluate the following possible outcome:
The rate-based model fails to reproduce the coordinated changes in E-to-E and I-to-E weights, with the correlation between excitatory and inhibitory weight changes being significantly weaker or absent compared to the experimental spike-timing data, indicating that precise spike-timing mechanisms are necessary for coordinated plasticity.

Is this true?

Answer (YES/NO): NO